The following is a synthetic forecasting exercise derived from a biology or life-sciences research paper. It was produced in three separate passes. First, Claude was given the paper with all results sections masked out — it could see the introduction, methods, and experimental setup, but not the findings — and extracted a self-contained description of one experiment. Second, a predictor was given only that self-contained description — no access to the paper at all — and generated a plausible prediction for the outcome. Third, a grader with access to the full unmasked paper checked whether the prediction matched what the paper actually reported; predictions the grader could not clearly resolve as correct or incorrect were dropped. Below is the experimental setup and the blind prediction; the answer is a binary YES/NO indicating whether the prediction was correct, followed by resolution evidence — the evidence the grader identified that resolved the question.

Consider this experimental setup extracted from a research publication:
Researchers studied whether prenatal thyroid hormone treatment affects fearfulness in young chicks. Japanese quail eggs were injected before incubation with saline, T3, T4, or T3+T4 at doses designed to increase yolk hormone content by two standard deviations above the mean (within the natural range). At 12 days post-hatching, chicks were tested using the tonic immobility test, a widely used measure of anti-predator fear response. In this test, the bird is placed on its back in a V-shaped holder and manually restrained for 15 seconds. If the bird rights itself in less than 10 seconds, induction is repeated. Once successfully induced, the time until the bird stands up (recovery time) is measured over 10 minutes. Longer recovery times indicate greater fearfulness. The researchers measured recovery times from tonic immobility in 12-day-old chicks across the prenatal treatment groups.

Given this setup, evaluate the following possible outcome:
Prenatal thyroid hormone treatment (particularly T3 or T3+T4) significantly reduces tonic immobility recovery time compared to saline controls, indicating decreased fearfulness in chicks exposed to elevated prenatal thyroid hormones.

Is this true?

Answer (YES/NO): NO